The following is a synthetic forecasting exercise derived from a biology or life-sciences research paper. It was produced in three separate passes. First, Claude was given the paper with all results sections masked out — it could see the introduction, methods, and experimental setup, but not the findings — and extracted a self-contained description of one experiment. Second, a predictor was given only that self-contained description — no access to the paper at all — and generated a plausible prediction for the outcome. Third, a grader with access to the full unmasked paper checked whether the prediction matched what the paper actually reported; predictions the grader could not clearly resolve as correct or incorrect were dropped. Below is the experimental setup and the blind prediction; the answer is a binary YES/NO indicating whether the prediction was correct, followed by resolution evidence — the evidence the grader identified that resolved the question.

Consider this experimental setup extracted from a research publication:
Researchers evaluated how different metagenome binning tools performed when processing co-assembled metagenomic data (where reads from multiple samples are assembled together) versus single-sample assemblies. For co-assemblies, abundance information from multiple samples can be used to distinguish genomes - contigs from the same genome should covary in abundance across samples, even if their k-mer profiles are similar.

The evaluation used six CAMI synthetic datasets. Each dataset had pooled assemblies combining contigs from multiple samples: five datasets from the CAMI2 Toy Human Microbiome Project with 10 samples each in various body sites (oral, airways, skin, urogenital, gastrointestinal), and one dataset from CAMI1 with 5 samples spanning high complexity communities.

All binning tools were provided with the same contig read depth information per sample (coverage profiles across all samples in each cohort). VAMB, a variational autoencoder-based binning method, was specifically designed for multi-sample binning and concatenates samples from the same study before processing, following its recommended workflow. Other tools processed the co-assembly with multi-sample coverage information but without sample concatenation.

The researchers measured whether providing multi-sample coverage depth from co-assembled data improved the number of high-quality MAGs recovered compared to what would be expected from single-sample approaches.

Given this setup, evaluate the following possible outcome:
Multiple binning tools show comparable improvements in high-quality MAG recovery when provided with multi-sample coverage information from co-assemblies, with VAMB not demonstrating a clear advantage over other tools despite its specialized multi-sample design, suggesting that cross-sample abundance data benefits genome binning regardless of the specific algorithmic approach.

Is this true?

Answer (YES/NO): NO